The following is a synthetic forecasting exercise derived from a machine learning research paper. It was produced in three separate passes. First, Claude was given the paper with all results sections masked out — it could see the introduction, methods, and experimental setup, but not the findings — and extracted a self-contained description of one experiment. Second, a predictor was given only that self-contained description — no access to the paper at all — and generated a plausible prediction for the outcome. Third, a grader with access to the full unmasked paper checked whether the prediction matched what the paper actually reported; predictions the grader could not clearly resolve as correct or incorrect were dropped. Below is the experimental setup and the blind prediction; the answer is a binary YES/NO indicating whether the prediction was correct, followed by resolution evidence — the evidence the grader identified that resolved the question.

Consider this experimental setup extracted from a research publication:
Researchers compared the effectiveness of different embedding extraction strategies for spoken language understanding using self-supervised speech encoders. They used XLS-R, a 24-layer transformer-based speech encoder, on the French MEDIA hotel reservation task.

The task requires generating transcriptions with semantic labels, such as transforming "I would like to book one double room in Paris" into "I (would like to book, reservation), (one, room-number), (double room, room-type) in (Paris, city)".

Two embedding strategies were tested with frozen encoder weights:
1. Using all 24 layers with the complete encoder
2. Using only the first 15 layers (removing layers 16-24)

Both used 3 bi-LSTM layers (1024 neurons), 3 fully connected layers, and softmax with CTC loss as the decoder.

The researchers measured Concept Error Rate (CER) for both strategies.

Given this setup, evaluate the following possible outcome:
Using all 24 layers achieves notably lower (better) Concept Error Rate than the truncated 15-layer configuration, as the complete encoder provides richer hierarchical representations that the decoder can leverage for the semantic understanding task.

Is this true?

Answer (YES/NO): NO